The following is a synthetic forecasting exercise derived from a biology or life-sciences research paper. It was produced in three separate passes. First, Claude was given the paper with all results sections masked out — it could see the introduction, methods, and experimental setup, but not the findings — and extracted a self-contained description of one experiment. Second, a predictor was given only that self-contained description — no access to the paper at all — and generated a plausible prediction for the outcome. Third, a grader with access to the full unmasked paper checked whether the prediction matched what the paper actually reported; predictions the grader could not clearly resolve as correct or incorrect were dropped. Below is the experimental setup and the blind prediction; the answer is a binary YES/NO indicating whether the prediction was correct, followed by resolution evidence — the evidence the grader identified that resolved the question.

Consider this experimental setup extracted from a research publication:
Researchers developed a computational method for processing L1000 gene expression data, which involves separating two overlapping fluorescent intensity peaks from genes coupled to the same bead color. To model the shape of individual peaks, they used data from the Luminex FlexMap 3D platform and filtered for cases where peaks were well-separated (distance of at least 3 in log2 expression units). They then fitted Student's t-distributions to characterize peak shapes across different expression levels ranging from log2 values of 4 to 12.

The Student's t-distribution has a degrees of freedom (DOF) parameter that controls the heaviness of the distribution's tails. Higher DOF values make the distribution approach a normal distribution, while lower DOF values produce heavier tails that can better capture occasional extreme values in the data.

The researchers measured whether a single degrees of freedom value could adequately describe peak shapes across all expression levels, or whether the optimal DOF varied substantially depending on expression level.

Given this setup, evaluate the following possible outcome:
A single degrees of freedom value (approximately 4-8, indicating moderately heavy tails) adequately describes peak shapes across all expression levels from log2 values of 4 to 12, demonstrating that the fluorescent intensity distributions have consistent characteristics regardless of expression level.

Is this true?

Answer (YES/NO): NO